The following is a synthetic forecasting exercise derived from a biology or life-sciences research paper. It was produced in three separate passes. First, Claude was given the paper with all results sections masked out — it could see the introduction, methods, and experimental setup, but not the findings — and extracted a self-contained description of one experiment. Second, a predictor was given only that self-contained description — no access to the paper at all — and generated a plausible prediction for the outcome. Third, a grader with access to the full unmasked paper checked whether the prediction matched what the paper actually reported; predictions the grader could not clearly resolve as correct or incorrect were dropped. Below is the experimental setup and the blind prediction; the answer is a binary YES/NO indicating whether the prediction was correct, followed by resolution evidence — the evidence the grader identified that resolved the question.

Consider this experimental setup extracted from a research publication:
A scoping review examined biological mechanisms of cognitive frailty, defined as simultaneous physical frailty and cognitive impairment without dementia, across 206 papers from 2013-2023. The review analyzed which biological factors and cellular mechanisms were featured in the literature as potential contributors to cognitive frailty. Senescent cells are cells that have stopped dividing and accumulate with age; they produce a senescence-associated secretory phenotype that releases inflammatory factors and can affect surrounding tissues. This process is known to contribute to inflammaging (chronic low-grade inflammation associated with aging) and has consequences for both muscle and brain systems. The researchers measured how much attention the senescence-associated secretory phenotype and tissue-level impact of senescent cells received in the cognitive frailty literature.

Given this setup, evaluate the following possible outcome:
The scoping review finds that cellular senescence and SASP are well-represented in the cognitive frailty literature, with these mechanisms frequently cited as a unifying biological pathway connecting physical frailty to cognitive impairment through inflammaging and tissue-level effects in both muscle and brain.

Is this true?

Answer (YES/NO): NO